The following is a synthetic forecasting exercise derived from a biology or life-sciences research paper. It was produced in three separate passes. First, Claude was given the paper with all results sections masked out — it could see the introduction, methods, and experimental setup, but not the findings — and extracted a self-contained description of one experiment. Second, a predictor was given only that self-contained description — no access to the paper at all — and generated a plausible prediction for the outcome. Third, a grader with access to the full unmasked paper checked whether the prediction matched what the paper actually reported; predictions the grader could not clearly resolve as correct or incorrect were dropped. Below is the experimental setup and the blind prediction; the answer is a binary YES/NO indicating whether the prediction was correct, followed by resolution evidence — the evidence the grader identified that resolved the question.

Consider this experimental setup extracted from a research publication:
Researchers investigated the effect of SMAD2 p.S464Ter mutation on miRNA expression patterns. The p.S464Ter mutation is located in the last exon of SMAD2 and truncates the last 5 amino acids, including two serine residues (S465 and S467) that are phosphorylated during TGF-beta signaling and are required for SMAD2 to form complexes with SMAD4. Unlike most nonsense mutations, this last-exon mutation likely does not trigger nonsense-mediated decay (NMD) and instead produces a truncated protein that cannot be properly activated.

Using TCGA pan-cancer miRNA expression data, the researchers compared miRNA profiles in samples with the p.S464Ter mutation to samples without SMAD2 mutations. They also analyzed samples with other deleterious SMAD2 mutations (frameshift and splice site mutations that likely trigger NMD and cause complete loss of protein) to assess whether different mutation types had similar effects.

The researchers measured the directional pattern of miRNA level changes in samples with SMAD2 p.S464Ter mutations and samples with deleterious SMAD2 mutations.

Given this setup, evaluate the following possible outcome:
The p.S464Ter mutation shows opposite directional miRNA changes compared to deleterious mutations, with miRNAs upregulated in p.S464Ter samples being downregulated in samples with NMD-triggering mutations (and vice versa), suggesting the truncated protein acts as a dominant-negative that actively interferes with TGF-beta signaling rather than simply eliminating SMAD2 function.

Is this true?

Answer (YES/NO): NO